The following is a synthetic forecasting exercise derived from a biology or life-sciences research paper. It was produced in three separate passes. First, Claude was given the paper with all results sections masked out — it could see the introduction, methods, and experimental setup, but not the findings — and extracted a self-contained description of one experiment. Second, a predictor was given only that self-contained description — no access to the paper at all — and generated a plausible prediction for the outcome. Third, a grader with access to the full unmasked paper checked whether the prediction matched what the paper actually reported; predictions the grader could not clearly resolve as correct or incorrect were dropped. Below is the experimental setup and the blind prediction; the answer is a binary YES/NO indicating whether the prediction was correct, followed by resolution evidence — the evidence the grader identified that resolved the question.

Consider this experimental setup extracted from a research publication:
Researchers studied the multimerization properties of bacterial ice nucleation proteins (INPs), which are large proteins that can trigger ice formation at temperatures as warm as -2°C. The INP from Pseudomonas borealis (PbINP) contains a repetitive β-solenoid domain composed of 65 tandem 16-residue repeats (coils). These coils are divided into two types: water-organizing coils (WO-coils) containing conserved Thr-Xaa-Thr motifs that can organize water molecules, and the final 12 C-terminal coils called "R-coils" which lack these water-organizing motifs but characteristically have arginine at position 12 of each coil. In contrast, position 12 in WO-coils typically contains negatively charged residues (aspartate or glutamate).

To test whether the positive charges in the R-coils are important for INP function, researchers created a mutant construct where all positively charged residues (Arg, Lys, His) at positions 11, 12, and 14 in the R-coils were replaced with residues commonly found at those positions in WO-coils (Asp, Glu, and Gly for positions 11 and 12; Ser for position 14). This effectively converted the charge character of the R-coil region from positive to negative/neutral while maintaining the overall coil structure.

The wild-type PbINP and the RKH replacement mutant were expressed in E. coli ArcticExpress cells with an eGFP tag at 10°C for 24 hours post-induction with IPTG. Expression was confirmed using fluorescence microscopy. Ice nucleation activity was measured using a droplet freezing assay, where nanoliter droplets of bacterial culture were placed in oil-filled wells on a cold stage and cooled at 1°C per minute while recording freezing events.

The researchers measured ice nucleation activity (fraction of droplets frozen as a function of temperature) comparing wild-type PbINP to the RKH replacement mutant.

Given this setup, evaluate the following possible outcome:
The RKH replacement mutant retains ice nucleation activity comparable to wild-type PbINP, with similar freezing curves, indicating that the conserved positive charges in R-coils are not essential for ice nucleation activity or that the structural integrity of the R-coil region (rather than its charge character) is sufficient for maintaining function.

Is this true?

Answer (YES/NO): NO